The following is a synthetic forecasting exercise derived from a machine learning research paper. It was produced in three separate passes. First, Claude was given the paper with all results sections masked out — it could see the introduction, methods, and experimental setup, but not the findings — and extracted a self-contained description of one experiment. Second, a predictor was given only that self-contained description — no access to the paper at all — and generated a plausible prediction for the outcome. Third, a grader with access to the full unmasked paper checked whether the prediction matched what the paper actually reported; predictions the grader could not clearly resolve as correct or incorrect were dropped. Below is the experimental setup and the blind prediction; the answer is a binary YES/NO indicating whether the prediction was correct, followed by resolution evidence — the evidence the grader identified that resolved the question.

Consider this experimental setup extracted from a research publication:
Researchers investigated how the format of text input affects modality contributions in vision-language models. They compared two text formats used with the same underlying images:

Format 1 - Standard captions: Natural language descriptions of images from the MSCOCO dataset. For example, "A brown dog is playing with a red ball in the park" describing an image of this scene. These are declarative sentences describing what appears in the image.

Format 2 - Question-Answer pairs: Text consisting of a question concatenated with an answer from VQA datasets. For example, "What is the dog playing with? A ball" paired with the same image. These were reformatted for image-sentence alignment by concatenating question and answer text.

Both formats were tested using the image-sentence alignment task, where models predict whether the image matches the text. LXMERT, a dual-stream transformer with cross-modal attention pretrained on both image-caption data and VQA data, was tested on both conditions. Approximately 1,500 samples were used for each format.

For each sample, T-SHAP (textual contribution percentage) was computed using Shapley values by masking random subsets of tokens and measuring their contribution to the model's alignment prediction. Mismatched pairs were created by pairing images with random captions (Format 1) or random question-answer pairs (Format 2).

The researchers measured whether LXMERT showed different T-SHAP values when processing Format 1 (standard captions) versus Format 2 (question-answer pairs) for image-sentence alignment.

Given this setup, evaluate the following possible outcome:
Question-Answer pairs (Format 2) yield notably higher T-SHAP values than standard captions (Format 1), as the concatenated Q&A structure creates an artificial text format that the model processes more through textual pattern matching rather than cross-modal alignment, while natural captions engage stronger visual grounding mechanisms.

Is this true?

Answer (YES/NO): YES